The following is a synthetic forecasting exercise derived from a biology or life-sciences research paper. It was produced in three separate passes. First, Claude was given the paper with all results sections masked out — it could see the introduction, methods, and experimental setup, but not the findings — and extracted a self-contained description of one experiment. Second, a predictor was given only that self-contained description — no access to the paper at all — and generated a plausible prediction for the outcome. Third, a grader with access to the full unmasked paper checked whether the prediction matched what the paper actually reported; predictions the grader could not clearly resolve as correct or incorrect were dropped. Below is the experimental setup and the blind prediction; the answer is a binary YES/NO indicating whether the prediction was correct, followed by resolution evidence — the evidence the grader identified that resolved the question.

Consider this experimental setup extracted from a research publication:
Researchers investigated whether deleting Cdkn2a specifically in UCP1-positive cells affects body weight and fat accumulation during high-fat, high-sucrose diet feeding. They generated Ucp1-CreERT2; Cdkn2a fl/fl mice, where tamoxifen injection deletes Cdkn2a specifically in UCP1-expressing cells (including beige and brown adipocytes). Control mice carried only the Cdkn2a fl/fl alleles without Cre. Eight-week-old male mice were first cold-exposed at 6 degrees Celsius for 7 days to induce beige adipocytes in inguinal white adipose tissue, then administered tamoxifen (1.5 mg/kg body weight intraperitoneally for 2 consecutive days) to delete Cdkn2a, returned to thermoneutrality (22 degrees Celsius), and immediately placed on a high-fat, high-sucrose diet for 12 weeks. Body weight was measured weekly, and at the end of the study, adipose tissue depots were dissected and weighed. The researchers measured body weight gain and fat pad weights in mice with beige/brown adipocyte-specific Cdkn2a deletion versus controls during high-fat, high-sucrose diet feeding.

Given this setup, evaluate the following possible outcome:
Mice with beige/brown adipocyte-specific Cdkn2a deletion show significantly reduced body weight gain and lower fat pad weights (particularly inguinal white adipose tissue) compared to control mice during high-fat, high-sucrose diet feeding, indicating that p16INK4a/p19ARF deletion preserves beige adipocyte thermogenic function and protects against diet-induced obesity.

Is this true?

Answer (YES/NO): YES